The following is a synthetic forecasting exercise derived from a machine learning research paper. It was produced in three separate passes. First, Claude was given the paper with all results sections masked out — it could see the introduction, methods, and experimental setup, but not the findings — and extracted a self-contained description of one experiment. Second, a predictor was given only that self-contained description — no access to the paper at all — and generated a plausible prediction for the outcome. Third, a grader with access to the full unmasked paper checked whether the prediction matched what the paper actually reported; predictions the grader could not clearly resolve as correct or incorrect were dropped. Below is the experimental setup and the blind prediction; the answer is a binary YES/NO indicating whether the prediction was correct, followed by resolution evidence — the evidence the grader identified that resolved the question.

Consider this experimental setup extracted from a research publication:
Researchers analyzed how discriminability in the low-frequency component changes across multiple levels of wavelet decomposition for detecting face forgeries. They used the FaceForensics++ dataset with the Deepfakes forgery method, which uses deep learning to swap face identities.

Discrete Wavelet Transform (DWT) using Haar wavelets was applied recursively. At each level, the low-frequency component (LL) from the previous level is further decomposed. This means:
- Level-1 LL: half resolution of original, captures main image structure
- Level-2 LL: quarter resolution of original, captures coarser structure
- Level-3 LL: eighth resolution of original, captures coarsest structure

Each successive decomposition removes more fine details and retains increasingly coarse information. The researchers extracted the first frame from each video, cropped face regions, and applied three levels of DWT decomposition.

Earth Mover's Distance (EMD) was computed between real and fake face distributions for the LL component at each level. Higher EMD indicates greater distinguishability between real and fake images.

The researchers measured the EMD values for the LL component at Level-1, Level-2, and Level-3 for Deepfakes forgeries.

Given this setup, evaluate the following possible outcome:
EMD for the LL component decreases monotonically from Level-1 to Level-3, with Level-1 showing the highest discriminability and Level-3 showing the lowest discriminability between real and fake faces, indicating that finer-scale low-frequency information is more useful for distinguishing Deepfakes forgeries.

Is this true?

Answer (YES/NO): YES